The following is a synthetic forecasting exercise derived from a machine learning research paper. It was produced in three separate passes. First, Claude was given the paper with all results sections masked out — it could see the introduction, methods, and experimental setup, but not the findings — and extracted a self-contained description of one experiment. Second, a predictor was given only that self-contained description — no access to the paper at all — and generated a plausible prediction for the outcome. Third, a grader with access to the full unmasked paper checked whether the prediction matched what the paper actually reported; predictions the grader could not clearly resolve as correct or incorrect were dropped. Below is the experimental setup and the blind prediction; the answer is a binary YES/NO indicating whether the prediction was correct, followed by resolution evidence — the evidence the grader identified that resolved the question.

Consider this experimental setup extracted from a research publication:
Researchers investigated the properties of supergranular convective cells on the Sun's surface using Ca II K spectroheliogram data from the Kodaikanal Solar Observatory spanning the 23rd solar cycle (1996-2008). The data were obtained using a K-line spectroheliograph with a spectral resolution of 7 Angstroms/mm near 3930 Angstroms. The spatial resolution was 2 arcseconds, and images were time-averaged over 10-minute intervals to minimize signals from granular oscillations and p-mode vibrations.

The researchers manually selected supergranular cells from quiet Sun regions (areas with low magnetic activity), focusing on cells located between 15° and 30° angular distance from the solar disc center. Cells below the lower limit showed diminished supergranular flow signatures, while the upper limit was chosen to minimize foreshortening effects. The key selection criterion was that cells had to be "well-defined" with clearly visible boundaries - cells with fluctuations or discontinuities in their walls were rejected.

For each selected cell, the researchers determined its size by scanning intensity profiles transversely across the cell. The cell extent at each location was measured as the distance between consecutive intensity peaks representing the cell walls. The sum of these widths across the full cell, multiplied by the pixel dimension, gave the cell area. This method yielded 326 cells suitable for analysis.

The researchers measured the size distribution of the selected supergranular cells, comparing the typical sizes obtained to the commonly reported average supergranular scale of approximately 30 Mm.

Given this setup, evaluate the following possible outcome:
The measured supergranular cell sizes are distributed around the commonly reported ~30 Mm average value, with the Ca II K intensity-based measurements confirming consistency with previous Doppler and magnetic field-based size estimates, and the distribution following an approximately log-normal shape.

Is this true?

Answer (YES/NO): NO